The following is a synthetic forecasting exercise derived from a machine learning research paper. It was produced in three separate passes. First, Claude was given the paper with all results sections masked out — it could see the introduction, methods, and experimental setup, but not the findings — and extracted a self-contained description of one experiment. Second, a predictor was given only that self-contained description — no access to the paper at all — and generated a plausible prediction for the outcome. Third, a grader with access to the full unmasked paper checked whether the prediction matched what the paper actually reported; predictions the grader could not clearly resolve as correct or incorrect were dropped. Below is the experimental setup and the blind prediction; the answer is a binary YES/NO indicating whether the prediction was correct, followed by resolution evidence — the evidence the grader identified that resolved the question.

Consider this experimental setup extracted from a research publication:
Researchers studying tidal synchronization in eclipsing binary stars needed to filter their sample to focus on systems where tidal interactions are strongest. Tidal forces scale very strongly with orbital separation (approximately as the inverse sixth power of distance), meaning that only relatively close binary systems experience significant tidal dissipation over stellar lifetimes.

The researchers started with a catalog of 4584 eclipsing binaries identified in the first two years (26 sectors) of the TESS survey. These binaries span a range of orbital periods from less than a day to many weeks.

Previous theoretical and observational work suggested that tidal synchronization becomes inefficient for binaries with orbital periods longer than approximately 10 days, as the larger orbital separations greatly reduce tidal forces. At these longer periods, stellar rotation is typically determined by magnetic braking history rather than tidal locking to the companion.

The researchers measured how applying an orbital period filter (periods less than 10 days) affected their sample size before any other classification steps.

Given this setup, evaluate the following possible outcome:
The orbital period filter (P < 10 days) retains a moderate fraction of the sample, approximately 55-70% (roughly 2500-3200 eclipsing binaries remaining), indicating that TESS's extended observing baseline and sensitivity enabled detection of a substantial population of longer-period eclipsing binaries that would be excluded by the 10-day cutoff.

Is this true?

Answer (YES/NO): NO